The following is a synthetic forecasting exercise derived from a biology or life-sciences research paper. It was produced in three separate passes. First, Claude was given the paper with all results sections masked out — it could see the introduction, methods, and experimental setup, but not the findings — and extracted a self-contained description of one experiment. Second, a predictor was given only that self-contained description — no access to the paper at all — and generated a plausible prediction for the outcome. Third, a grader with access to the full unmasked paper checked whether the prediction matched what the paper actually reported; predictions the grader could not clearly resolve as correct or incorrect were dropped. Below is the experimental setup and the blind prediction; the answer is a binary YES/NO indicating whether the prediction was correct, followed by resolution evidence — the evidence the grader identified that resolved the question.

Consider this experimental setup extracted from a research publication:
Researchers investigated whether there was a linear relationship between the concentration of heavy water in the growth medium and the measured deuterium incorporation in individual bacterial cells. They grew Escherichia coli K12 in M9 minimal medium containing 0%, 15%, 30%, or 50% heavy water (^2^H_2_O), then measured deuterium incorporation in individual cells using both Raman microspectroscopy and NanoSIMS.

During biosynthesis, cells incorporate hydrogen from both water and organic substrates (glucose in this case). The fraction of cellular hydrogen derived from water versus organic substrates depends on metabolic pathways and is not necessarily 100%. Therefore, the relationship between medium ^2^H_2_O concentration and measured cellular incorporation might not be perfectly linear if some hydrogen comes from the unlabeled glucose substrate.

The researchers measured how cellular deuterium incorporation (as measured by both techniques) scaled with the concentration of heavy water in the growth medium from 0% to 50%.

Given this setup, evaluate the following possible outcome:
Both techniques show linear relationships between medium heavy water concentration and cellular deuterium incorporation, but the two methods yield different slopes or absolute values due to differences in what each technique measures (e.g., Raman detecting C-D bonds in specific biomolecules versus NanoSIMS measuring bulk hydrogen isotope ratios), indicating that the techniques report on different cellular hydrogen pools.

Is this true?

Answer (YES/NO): YES